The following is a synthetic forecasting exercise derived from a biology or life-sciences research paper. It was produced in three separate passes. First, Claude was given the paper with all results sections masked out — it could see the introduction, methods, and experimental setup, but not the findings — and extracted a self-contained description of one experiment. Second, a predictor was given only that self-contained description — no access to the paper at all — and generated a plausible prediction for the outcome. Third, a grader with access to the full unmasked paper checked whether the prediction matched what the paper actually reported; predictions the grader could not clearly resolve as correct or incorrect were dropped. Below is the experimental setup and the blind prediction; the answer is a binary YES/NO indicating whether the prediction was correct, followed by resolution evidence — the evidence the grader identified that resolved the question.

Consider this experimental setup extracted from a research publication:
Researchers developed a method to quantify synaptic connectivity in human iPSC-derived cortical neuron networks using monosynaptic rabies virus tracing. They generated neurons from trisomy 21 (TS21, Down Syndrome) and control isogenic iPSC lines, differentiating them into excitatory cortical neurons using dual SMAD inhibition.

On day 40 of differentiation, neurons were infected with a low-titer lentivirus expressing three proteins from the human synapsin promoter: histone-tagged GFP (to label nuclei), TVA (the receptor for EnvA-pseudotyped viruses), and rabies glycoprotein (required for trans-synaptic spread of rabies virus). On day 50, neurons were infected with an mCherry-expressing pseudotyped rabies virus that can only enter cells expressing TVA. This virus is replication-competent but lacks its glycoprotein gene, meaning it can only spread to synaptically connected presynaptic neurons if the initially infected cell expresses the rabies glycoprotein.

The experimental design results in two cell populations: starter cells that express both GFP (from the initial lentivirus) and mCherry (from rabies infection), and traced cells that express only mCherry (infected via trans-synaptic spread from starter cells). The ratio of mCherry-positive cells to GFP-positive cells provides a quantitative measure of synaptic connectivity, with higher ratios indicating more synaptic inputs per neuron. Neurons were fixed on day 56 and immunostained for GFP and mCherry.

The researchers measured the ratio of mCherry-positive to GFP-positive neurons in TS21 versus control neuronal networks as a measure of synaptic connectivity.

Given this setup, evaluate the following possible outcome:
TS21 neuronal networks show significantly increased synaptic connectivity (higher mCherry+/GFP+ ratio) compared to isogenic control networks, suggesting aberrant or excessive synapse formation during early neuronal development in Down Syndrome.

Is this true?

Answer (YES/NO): NO